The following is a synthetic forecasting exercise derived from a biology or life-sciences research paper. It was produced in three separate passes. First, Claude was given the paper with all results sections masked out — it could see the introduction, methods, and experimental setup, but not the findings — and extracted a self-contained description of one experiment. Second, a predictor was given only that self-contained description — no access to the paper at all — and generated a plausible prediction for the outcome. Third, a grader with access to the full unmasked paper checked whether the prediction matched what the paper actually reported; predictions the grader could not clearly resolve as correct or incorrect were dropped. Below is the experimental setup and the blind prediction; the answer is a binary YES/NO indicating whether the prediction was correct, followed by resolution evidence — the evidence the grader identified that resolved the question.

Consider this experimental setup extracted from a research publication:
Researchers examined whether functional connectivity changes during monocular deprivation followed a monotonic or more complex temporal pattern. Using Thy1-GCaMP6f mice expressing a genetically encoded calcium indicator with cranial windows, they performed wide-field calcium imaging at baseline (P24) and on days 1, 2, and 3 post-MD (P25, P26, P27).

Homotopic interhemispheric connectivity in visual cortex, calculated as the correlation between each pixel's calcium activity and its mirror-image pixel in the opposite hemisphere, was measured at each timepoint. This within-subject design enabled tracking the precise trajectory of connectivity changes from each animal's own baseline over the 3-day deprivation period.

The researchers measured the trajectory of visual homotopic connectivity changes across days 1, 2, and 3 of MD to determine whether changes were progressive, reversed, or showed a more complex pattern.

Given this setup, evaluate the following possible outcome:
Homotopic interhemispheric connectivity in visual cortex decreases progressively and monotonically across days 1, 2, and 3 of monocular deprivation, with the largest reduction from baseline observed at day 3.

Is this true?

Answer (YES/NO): NO